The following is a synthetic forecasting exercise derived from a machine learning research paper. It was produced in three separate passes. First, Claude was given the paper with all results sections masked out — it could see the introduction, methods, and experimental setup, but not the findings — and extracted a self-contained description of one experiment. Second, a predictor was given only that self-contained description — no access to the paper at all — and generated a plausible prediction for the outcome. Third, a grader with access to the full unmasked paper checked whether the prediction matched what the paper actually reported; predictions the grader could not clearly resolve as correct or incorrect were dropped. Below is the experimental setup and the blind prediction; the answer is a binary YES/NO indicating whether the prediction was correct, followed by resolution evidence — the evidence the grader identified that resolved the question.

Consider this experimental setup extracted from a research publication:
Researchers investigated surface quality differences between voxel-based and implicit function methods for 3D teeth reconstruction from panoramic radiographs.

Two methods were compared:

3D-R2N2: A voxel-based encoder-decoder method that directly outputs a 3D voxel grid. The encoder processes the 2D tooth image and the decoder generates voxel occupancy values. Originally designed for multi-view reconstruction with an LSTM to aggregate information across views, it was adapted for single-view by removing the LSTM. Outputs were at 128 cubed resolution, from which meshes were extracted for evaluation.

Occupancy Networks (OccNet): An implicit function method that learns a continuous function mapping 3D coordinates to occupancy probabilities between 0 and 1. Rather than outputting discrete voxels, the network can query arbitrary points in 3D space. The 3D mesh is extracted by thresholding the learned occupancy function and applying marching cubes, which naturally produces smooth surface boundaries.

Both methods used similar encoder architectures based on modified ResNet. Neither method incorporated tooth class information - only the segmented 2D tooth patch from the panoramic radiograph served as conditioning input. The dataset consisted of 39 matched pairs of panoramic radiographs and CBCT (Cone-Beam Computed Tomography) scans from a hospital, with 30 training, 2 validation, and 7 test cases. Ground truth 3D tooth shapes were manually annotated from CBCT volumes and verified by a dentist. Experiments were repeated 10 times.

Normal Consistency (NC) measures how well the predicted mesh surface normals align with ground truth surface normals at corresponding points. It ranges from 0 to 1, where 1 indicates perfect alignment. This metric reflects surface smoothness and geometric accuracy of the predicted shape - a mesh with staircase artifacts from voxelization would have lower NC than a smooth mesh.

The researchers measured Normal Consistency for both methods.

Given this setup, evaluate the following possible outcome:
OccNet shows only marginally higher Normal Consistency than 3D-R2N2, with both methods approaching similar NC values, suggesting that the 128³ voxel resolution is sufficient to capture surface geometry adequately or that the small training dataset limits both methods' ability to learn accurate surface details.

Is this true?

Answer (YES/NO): NO